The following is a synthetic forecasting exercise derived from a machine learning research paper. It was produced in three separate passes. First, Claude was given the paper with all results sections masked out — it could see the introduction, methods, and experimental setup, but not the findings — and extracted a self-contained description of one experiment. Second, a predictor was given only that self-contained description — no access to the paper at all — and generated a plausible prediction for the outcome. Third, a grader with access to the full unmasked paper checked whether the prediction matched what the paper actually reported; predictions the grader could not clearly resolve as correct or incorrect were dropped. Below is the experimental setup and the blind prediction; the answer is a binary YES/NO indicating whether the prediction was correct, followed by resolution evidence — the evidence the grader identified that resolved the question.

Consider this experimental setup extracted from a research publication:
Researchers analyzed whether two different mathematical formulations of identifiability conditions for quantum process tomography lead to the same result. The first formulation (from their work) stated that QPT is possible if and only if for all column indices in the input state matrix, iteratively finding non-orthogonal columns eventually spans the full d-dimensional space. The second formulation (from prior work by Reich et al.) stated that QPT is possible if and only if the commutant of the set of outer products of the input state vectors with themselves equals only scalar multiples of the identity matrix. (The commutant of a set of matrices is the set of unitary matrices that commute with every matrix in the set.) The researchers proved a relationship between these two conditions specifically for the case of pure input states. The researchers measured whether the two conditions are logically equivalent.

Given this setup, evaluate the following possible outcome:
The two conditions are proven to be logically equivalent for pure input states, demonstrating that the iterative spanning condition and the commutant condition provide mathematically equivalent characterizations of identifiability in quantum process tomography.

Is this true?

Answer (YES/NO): YES